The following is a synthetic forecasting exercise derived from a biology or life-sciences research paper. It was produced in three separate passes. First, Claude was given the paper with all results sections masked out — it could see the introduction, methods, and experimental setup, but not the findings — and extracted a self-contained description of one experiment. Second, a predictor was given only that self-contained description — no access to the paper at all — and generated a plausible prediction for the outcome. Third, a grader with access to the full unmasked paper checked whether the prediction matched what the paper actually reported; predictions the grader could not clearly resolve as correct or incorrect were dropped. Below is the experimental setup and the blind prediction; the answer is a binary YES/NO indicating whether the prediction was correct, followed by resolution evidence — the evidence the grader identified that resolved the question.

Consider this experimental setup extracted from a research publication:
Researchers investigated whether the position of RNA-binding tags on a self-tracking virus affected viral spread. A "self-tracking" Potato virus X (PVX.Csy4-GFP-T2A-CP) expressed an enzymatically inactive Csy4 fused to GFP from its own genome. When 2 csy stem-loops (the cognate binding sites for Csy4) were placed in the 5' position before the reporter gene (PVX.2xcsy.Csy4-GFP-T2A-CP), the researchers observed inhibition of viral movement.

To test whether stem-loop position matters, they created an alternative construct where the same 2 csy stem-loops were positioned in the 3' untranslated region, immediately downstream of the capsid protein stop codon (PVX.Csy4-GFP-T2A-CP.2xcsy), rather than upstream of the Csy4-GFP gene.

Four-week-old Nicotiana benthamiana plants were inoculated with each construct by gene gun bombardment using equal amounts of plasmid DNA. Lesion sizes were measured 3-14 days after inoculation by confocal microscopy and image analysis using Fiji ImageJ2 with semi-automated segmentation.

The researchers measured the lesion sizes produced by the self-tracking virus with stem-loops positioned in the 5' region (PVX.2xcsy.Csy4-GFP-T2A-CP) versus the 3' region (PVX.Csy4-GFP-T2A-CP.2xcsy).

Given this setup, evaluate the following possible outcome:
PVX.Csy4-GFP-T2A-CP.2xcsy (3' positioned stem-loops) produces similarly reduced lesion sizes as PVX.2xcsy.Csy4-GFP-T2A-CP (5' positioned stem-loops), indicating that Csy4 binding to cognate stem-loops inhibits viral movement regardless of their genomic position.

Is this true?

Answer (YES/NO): NO